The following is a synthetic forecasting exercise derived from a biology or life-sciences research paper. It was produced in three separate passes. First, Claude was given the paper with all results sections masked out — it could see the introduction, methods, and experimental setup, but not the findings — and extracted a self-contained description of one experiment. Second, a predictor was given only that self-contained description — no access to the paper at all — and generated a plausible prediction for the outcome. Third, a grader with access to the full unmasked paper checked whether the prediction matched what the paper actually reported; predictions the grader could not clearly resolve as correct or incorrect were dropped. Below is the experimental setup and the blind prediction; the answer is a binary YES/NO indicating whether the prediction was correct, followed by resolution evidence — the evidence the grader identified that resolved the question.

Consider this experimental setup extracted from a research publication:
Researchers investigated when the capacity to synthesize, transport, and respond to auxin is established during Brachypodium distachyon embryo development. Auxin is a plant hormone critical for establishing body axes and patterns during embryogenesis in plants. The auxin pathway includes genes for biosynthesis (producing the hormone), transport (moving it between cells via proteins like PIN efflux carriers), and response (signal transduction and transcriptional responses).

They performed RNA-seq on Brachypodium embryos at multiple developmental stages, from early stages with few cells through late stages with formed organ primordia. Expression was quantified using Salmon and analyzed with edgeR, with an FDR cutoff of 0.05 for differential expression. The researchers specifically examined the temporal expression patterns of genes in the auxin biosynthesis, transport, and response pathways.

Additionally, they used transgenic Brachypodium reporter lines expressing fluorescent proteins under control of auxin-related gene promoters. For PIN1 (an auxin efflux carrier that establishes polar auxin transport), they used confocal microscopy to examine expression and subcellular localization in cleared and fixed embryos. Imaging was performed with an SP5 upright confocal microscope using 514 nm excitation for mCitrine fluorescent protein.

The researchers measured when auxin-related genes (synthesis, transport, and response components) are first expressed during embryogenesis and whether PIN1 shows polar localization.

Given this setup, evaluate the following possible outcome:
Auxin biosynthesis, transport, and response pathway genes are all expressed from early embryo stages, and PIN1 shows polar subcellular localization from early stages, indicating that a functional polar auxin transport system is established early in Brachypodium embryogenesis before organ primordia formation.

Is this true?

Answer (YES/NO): YES